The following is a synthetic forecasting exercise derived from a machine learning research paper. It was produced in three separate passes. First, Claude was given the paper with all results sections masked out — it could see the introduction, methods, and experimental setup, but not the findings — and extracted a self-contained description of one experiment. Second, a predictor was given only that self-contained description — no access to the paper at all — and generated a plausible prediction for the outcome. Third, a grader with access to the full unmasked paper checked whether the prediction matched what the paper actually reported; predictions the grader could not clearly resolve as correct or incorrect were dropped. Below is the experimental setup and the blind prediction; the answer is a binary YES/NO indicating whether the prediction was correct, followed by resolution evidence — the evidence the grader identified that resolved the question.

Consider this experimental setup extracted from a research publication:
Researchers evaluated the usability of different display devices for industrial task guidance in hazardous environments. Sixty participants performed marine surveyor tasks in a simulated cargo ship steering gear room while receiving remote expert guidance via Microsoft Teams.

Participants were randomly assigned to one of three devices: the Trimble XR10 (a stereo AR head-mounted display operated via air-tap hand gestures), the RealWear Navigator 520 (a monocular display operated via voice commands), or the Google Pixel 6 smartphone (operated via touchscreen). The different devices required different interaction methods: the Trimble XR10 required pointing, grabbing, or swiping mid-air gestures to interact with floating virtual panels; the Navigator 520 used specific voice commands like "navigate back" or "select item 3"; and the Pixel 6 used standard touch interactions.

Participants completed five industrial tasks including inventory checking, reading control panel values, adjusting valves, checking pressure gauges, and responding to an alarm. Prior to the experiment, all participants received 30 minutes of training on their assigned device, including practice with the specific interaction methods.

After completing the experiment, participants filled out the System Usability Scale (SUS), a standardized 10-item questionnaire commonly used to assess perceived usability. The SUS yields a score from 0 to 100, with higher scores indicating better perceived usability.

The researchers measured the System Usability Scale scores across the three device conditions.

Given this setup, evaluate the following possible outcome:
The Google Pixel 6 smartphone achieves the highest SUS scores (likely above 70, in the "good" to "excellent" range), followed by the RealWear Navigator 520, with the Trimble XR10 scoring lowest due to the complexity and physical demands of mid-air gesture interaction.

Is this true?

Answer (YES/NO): NO